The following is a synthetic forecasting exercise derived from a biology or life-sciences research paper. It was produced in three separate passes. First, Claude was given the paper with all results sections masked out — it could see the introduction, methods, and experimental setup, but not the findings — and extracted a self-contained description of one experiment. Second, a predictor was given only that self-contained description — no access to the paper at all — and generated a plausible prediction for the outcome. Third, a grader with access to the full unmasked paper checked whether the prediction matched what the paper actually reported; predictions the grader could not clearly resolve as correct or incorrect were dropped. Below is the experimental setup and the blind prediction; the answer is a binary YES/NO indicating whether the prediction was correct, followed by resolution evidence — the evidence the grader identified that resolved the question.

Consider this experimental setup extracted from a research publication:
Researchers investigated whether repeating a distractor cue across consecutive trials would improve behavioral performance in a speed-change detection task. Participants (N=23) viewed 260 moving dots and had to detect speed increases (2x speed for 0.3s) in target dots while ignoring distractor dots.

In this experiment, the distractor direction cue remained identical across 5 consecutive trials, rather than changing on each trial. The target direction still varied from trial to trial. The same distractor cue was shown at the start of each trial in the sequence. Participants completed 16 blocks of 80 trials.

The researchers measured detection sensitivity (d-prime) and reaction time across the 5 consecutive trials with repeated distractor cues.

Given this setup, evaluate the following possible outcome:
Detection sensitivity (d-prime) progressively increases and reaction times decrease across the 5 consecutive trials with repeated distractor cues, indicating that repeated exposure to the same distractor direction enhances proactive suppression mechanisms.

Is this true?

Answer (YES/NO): NO